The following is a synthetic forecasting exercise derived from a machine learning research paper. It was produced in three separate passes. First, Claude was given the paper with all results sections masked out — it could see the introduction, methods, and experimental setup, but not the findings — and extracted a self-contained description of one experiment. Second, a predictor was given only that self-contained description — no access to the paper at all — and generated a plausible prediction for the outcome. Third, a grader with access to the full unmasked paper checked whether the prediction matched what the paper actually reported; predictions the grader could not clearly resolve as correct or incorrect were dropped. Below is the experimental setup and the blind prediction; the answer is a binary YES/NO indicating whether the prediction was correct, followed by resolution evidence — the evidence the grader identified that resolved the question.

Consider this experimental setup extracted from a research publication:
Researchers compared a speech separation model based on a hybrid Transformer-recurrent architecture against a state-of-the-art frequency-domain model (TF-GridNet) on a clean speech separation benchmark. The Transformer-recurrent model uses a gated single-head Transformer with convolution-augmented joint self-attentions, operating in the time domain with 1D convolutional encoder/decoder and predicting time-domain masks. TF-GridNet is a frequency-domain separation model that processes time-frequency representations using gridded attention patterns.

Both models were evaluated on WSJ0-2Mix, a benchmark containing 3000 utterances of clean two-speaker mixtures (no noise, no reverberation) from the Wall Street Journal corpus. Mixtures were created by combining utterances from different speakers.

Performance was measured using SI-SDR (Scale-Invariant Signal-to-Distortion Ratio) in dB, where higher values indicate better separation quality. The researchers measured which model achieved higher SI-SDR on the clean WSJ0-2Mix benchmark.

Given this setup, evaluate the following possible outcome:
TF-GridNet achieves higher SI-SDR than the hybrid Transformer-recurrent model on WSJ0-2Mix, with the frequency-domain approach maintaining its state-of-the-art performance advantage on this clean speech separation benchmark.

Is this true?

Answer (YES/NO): YES